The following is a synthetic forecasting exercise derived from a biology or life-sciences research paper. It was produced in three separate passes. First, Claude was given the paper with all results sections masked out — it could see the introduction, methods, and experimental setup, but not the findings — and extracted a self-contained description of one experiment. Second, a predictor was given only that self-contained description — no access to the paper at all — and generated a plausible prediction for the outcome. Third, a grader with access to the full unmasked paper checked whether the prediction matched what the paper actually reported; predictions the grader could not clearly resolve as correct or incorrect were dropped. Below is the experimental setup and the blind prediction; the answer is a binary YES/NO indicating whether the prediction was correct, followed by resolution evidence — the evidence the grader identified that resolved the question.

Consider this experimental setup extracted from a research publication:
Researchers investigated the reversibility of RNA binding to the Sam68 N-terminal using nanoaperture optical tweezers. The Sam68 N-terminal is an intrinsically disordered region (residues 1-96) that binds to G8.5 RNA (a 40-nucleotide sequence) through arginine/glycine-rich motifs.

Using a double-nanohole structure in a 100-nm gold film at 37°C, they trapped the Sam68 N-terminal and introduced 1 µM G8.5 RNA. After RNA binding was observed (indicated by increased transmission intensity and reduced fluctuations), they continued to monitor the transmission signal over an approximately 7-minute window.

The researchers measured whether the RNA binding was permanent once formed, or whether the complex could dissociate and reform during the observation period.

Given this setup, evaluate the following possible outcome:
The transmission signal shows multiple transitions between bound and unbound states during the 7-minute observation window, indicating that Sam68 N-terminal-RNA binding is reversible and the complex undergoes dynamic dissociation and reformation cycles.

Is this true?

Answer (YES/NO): YES